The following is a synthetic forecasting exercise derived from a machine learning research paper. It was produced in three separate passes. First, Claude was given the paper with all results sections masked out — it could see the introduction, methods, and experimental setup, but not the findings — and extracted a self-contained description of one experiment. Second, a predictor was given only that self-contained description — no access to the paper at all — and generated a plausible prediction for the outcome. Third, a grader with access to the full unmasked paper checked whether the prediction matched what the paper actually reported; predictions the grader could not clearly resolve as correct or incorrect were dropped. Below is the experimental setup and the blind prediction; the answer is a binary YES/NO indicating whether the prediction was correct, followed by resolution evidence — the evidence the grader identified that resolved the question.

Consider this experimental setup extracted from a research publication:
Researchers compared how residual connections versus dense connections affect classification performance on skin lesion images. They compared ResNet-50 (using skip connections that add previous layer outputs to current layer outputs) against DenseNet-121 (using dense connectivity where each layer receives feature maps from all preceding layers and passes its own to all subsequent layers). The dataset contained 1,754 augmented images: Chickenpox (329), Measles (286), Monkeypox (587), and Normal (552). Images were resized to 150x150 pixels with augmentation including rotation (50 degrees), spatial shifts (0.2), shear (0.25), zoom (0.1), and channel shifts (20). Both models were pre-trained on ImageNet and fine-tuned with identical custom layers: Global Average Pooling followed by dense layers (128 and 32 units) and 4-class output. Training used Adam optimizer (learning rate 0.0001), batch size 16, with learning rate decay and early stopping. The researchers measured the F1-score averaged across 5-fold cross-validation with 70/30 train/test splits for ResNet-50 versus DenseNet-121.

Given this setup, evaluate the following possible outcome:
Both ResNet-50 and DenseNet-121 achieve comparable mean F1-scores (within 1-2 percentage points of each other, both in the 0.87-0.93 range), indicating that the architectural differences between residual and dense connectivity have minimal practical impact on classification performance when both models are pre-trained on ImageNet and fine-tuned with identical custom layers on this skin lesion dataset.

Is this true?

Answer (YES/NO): NO